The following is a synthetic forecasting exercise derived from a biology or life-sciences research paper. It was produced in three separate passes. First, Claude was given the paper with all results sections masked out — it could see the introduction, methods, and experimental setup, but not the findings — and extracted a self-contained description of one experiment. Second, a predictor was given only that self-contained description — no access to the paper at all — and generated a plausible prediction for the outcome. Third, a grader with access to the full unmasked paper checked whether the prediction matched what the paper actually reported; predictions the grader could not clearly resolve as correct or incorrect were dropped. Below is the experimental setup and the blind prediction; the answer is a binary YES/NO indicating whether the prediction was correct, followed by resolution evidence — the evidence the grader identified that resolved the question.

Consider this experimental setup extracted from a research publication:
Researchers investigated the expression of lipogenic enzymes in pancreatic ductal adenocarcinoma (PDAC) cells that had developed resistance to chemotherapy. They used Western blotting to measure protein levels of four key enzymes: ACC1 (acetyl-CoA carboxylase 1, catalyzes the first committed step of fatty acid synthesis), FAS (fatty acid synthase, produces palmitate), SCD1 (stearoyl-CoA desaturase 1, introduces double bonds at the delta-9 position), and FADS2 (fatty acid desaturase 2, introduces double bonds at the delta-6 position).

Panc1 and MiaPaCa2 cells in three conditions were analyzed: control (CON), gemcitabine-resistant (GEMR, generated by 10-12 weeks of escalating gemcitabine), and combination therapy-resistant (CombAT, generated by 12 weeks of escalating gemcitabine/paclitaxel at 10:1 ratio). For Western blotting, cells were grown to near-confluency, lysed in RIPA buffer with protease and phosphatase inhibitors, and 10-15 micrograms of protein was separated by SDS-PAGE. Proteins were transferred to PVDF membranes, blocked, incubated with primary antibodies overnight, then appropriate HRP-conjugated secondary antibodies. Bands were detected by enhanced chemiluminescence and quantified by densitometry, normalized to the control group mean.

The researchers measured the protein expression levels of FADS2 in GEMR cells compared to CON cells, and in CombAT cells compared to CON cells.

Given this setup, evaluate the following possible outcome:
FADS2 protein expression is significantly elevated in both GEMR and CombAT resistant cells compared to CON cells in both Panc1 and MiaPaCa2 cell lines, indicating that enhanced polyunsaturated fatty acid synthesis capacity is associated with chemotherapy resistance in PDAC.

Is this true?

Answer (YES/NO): NO